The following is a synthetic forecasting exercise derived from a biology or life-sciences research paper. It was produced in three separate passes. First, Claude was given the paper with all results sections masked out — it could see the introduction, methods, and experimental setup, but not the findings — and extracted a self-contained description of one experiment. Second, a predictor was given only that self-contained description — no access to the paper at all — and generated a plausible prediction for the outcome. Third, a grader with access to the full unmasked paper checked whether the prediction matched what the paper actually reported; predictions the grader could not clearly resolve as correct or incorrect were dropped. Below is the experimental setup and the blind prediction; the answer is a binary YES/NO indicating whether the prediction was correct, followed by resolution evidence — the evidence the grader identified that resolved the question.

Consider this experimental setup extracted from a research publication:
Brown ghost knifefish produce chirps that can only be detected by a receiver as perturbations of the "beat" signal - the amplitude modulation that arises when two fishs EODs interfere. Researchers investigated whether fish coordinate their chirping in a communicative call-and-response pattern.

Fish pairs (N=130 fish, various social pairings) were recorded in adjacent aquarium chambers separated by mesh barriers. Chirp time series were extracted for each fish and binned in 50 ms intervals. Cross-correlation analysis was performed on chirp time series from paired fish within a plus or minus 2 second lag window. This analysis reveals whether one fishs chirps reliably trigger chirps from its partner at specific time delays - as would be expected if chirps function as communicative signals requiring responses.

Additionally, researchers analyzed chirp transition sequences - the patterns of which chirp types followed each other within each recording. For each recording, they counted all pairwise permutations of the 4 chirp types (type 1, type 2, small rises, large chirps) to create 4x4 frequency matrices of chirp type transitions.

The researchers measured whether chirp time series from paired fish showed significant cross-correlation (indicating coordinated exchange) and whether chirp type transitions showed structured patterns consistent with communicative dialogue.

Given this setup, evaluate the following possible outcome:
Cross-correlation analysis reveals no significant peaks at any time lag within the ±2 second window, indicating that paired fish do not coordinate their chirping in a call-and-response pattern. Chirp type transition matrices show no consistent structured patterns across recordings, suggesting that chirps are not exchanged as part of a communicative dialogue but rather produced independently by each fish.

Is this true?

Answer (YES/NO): YES